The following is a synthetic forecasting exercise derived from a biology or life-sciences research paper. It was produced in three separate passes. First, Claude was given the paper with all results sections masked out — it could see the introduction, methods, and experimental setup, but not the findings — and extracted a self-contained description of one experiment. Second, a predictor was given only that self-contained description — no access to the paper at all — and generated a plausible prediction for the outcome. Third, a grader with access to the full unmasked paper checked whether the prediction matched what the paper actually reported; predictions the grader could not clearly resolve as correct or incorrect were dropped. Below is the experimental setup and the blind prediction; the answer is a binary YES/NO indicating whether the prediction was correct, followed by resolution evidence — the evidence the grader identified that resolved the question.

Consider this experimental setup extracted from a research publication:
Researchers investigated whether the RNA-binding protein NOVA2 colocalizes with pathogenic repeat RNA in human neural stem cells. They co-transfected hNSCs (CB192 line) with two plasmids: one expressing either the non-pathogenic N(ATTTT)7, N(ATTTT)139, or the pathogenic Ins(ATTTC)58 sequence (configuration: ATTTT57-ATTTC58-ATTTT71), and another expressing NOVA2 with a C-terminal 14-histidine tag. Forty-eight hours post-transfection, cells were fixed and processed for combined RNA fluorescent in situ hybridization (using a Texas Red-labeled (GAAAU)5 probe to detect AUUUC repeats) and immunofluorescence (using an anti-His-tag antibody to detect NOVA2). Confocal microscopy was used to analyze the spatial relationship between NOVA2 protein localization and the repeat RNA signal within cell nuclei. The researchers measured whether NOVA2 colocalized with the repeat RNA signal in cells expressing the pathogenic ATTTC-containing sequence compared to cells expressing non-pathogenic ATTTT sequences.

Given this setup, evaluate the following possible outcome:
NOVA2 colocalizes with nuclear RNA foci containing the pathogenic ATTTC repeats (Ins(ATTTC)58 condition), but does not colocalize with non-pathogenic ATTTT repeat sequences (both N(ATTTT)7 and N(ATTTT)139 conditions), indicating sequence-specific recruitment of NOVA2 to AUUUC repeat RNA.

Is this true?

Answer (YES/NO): YES